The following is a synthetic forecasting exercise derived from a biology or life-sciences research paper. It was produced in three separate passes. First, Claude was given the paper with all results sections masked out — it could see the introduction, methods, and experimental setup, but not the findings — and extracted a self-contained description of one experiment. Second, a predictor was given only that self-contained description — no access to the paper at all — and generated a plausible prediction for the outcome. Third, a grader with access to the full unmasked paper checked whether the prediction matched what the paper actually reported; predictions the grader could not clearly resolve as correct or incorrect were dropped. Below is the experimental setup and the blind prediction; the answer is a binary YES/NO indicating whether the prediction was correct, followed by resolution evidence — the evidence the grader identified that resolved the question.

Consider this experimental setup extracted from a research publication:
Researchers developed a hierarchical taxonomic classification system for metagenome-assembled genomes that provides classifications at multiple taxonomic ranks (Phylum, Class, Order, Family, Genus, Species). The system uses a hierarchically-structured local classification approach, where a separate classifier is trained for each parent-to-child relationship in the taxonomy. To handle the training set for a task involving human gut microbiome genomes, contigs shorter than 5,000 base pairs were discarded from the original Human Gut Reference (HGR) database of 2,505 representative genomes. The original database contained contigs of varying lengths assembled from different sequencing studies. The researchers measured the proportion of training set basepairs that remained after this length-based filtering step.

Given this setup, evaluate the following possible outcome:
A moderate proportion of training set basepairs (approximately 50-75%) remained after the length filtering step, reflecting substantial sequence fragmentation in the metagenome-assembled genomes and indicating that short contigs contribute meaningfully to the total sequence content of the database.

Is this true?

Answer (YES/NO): NO